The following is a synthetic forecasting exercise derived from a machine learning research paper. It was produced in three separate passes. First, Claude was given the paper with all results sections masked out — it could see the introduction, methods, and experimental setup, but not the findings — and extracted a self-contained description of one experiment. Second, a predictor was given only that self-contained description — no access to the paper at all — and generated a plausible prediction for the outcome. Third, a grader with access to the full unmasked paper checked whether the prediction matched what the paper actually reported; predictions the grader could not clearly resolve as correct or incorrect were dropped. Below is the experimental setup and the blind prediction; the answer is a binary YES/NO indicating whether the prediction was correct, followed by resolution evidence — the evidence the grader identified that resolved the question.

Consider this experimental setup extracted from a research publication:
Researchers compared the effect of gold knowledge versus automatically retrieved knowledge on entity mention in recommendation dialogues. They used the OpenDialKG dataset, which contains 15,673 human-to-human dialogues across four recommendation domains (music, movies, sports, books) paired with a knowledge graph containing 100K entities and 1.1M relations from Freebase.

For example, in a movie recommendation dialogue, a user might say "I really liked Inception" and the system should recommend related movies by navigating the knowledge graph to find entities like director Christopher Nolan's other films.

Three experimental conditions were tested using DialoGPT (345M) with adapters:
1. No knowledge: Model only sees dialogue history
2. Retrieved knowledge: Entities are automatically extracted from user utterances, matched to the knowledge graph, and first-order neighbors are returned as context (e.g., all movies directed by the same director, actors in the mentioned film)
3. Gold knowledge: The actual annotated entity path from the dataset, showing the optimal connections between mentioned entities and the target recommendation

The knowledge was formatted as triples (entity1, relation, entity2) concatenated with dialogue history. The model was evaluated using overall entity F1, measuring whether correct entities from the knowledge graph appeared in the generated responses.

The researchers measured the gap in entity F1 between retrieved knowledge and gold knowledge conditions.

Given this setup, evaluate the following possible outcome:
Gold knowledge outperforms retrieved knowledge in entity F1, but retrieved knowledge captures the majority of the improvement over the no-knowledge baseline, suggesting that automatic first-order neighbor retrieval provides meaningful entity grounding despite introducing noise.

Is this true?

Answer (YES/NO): NO